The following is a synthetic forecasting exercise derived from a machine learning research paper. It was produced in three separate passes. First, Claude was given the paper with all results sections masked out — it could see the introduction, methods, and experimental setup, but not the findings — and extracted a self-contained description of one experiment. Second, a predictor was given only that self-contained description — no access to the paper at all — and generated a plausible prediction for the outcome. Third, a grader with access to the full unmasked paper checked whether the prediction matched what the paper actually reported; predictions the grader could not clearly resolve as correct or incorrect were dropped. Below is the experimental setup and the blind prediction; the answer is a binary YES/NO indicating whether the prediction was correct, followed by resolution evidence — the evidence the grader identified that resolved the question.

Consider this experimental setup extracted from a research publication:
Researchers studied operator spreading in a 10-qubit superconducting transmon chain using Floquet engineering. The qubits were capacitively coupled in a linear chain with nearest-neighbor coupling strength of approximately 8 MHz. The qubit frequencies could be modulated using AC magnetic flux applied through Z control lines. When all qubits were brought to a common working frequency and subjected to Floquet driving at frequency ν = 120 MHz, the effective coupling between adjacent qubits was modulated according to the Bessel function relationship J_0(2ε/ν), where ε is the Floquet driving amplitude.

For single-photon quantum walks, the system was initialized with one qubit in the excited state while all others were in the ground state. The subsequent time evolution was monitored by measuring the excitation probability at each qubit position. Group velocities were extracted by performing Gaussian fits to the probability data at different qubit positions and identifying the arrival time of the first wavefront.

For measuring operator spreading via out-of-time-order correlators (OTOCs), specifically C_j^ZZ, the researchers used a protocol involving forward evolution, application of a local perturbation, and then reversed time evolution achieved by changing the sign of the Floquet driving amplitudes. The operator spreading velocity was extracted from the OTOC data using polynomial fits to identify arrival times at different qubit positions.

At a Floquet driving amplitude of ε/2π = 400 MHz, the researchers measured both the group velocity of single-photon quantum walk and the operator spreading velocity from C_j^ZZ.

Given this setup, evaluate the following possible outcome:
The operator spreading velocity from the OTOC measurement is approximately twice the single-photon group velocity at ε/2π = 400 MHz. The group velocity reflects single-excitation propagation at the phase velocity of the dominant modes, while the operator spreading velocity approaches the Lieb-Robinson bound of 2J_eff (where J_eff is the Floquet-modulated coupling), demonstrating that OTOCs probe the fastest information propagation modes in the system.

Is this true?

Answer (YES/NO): NO